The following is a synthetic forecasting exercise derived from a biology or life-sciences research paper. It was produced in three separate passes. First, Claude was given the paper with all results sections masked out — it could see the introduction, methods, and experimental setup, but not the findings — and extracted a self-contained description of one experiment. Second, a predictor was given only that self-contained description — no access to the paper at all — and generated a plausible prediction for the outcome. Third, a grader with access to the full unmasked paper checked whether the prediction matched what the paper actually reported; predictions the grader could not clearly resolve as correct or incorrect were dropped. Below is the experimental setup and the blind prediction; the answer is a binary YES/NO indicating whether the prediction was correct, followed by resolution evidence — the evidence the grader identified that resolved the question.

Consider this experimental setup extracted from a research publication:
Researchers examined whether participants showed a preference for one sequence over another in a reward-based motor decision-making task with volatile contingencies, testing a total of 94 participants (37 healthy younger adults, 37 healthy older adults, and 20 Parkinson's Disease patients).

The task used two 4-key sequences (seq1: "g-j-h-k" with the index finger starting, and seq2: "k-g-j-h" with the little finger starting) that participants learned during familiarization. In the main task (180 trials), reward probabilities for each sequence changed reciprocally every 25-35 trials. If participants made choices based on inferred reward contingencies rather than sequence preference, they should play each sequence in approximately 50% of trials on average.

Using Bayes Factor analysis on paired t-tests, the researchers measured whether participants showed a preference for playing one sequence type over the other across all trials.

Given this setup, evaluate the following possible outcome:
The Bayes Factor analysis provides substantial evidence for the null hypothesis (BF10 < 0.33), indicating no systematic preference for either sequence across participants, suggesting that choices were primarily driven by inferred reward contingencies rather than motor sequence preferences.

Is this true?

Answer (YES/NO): YES